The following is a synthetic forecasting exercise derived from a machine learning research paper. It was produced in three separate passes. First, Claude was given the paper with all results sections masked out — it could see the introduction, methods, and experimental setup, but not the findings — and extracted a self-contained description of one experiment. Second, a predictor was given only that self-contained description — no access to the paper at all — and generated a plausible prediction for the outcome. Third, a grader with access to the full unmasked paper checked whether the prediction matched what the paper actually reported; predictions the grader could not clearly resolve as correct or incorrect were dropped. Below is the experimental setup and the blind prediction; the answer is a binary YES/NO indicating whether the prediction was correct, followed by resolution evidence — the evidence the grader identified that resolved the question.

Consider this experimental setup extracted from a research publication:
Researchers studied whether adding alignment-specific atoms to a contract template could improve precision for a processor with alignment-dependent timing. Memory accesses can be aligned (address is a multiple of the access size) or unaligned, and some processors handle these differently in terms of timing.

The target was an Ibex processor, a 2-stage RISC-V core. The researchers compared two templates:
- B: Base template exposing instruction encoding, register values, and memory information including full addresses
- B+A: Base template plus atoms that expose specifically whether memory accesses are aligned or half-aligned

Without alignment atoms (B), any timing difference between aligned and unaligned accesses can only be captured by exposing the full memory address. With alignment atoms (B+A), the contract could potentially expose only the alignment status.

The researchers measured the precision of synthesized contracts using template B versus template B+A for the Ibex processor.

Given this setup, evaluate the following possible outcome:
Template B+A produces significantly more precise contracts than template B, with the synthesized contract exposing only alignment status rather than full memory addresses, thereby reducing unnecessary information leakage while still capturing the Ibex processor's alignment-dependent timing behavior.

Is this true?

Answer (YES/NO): YES